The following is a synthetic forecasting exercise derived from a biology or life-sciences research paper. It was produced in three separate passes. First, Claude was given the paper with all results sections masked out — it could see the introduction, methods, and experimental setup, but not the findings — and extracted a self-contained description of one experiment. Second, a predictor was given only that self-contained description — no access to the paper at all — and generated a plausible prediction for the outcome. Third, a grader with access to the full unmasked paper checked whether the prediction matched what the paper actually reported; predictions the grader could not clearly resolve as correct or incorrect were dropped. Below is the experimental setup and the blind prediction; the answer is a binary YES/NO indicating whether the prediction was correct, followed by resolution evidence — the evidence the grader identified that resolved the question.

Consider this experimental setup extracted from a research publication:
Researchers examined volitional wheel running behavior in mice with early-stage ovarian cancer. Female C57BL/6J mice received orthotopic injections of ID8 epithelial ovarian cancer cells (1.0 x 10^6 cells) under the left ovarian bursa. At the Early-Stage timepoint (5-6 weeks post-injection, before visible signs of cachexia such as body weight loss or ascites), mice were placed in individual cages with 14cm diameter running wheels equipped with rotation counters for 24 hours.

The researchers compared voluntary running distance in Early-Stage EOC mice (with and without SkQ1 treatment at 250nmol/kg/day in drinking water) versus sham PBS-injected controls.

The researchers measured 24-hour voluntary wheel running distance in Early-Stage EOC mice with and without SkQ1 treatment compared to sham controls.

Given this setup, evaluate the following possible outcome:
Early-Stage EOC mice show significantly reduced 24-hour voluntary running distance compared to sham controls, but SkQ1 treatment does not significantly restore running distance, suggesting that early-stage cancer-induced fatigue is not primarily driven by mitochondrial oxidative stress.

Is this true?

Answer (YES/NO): NO